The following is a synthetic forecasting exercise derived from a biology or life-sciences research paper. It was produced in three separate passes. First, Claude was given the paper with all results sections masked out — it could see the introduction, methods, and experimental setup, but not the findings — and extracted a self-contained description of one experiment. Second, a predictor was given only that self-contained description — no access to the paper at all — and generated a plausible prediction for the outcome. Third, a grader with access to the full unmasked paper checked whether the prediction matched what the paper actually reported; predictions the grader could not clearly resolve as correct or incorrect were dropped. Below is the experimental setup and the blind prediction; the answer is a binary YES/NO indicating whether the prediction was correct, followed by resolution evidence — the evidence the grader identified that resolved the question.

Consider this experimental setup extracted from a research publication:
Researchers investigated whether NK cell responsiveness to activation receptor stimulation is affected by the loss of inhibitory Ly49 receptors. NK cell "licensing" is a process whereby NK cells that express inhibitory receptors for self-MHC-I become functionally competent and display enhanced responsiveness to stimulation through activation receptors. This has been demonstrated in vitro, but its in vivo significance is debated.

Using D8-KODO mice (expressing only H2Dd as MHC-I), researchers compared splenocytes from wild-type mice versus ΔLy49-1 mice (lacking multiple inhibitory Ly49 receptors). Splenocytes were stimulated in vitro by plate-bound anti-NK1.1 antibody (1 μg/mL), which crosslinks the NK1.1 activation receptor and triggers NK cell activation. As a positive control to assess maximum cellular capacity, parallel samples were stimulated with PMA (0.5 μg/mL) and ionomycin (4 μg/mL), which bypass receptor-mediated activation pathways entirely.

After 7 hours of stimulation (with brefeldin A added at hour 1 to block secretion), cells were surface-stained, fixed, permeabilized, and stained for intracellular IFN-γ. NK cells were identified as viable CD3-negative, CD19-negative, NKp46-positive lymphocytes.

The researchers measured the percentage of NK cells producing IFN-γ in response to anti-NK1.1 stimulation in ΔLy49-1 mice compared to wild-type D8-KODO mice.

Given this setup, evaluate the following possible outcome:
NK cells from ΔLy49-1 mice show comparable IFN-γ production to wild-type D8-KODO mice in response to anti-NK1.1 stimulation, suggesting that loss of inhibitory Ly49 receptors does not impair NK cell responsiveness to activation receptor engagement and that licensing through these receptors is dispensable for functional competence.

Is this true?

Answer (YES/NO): NO